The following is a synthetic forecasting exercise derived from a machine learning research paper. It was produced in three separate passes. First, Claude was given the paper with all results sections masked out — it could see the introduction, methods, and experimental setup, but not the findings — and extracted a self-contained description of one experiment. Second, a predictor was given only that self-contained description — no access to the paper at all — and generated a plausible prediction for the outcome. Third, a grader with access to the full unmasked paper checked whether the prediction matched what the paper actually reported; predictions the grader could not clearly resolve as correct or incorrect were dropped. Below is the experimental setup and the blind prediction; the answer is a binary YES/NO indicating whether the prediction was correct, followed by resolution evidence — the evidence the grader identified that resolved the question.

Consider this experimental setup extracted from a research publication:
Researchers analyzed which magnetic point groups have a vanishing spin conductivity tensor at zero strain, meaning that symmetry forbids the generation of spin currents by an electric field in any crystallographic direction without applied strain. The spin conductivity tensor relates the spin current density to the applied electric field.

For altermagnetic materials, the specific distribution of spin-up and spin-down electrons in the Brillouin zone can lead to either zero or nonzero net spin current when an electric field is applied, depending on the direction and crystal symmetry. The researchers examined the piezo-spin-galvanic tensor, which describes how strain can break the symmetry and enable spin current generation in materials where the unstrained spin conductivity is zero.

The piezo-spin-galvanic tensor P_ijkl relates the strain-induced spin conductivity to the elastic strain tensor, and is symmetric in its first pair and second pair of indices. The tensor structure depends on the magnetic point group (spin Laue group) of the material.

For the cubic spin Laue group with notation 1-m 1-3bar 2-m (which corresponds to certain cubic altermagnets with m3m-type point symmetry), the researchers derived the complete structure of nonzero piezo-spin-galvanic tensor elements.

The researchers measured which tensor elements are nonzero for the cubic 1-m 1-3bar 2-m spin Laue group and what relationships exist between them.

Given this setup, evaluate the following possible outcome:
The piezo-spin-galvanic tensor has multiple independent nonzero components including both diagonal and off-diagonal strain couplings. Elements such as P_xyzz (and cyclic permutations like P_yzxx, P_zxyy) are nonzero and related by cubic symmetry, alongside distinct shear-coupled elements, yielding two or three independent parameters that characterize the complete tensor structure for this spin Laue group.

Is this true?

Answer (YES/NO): NO